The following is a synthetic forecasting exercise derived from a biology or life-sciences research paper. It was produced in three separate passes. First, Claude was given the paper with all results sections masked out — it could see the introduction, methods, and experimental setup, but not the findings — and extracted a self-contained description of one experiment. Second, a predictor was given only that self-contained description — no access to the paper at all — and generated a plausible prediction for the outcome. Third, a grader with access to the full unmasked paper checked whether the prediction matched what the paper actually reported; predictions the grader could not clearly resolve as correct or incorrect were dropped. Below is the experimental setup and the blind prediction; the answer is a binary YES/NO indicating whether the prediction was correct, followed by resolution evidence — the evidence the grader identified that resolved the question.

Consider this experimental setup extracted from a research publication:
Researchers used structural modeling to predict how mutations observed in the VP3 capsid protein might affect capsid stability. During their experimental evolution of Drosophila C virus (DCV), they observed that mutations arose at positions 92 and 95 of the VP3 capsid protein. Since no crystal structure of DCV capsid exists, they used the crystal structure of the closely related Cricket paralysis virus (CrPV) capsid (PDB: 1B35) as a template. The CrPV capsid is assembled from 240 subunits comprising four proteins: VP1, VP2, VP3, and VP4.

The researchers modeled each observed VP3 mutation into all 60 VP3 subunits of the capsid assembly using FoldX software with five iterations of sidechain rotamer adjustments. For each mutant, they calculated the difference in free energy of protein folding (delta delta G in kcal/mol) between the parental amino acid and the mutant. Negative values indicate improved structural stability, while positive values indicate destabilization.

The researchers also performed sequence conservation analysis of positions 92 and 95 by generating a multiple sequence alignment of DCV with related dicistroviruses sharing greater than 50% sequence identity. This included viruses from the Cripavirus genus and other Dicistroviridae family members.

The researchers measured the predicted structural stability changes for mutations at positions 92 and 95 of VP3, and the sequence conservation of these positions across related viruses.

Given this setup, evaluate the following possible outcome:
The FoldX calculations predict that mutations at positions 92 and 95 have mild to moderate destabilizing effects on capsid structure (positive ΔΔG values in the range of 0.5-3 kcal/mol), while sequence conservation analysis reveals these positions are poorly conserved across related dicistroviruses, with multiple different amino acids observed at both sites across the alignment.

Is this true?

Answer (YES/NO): NO